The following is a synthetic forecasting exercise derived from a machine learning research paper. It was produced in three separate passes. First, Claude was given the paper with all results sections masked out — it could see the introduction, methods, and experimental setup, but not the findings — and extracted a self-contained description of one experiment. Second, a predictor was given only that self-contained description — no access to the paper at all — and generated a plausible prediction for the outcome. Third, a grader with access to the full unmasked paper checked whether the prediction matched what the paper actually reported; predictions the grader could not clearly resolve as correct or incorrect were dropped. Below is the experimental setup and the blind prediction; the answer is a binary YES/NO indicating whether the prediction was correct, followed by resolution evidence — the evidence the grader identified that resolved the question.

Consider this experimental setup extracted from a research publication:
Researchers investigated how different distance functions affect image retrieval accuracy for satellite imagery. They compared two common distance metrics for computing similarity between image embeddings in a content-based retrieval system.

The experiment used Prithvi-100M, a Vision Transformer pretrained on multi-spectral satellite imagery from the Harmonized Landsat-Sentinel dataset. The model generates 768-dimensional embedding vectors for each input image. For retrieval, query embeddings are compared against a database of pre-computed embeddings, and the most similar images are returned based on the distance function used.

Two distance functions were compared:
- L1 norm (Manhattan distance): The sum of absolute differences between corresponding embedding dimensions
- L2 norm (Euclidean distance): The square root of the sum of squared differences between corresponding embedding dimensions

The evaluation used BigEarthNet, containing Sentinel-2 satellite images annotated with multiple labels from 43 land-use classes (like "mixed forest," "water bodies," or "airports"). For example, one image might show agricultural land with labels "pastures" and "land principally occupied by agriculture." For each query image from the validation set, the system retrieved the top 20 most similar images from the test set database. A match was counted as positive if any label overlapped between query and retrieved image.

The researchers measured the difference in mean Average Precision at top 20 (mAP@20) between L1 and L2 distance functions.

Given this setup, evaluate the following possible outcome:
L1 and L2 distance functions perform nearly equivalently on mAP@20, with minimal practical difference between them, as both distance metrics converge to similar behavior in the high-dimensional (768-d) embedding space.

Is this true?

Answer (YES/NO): YES